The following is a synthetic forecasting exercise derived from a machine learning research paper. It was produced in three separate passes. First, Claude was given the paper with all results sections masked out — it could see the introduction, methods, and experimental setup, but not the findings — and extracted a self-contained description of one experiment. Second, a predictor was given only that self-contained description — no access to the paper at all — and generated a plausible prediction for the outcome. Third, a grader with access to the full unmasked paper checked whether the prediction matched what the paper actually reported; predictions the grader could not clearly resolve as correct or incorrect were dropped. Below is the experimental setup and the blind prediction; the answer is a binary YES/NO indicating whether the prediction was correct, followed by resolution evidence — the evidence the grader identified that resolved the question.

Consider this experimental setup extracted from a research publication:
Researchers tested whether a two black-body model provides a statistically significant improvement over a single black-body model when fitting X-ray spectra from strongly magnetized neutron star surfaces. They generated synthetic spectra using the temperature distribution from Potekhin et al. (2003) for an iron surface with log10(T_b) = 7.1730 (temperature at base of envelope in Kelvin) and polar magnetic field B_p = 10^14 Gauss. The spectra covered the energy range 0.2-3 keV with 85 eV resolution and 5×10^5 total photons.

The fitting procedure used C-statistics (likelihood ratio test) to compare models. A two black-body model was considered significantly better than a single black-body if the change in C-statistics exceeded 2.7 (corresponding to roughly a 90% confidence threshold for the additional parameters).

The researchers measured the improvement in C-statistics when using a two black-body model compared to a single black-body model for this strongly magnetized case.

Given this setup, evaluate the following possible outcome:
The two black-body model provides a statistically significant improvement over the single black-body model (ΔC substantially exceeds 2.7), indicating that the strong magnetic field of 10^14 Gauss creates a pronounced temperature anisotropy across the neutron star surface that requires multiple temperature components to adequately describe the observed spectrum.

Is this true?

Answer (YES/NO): YES